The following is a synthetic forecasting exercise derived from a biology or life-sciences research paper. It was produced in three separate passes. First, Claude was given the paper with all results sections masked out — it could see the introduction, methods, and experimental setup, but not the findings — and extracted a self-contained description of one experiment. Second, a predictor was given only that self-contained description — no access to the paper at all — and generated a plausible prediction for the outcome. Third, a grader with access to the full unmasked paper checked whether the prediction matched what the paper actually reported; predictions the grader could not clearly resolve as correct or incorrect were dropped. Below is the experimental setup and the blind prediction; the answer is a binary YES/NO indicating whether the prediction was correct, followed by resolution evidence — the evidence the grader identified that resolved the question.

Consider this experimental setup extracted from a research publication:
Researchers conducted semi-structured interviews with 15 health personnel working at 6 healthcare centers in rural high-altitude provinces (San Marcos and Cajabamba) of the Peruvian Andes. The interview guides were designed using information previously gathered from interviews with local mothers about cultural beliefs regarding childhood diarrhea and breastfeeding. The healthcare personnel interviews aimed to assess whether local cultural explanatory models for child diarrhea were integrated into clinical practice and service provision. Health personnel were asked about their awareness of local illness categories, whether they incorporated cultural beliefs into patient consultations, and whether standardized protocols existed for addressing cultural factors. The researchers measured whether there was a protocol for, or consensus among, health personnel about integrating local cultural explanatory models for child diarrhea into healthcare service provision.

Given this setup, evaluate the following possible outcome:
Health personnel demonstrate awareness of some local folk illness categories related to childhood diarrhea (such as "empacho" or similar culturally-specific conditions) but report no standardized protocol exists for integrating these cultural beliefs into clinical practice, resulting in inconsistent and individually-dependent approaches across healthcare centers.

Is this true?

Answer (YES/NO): YES